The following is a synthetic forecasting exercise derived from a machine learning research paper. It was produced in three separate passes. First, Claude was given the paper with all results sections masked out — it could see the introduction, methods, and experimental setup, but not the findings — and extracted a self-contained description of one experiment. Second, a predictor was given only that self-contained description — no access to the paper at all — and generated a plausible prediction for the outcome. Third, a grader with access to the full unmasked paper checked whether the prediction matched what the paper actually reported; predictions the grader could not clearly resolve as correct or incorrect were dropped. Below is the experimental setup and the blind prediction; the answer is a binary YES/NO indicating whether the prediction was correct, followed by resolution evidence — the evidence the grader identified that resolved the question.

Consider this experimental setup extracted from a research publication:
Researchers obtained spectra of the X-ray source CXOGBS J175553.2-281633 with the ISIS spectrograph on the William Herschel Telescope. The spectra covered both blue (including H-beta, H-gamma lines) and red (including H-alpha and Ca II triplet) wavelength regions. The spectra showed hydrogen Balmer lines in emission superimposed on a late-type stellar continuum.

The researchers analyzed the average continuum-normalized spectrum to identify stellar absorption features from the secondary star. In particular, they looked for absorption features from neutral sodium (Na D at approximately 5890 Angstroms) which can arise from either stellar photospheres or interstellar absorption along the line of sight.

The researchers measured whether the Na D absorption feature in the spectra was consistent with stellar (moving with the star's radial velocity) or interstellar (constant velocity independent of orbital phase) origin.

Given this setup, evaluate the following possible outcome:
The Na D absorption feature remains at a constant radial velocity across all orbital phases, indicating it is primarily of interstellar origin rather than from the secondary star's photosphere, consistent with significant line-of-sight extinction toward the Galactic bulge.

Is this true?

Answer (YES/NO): YES